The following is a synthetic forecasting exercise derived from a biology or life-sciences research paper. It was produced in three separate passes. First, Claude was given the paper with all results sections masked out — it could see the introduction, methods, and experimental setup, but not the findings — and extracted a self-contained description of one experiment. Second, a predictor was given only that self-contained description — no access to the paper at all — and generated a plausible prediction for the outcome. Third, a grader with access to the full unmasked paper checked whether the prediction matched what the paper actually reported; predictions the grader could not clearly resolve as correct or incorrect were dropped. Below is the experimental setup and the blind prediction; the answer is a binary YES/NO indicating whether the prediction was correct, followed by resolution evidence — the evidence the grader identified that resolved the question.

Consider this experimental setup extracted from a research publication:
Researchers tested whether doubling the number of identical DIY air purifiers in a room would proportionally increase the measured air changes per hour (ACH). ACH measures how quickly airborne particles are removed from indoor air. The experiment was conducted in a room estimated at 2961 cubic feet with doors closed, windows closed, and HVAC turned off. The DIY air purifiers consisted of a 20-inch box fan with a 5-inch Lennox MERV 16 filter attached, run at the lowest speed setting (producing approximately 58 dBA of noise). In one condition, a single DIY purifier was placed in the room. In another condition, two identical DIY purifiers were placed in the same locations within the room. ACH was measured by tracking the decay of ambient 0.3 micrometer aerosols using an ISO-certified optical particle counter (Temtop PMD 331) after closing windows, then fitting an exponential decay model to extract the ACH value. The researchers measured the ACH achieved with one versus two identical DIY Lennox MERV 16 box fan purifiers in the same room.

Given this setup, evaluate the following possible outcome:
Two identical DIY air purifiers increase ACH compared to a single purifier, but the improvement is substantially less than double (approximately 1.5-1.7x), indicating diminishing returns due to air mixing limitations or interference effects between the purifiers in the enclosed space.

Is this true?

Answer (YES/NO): NO